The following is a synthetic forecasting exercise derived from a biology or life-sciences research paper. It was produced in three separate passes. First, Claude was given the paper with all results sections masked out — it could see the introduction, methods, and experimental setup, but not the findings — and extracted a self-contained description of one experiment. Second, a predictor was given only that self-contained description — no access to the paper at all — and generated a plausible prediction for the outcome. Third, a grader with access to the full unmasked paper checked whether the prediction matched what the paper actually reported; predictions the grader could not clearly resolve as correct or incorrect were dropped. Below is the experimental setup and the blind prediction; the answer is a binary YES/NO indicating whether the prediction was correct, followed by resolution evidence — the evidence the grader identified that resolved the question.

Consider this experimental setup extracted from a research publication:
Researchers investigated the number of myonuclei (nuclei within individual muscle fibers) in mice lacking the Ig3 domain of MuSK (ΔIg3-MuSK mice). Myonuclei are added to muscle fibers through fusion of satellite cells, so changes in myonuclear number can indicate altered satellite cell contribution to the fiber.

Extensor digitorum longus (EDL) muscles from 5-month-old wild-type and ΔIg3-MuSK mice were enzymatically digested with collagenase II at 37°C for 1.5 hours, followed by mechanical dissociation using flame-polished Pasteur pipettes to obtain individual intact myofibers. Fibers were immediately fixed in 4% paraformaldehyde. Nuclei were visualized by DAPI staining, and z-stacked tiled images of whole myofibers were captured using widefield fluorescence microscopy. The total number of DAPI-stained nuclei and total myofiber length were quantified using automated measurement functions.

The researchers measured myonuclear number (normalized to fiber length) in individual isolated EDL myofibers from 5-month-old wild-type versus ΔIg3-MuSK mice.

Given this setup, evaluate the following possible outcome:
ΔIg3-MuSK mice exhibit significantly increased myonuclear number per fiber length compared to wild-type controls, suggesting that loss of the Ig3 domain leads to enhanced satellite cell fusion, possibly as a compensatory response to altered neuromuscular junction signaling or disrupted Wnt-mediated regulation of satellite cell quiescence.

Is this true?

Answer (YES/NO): NO